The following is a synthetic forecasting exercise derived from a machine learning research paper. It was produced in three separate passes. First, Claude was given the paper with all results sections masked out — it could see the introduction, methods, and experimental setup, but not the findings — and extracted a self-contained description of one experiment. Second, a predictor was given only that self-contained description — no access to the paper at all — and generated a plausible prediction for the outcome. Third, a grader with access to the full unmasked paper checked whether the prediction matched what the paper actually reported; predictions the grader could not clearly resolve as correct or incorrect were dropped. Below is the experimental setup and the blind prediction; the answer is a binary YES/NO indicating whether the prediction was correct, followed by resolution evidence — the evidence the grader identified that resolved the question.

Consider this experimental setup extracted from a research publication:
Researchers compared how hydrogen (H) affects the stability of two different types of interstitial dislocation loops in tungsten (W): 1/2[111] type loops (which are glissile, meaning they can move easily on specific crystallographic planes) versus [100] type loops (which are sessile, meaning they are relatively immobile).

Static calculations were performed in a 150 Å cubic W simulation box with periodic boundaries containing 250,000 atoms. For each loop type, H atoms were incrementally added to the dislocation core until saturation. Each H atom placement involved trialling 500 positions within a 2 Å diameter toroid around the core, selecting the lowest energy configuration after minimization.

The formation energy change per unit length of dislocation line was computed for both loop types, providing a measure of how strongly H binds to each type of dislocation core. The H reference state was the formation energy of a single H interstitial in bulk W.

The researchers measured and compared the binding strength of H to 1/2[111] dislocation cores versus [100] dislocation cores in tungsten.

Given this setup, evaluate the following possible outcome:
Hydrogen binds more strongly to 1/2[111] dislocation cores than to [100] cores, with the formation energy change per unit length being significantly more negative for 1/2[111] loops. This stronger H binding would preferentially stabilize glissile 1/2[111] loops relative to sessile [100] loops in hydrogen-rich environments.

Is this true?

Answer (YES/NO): NO